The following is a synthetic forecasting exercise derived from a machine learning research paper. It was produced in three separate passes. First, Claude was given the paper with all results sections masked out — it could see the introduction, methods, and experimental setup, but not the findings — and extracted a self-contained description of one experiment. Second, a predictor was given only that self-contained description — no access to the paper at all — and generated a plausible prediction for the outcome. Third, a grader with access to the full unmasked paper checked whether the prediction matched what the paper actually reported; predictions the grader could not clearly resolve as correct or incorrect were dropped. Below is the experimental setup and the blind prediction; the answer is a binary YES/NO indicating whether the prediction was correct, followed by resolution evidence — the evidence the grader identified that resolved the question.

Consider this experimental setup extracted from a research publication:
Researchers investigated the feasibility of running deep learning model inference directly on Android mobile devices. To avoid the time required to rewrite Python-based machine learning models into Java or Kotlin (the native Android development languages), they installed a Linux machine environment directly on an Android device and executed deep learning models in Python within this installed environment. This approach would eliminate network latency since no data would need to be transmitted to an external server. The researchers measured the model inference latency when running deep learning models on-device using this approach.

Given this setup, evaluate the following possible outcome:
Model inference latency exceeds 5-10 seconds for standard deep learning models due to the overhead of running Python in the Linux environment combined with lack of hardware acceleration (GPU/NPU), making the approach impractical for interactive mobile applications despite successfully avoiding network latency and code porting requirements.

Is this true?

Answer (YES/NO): YES